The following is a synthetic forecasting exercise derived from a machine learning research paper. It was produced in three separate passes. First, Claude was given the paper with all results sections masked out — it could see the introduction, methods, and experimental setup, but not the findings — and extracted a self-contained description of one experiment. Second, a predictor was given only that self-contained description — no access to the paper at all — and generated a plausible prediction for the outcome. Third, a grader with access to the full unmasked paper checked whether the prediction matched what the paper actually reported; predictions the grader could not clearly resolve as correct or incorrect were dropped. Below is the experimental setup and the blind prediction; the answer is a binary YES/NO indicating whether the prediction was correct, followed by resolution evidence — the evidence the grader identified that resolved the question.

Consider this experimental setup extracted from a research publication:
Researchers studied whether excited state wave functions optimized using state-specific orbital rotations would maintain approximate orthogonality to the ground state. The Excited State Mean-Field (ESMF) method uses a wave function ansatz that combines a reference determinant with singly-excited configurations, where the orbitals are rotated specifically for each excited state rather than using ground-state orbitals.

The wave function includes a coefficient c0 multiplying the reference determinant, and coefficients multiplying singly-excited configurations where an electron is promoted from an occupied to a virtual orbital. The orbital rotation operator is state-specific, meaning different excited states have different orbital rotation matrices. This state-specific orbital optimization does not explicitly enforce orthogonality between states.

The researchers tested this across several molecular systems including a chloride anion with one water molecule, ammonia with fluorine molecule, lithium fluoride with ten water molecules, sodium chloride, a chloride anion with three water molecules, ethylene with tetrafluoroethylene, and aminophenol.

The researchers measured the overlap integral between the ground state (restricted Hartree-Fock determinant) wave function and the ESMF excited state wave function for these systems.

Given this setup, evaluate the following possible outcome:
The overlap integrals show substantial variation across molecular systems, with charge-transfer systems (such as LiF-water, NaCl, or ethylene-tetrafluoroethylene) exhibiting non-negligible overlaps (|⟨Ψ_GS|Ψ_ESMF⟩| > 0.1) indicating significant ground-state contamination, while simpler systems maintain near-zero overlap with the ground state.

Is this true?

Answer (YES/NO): NO